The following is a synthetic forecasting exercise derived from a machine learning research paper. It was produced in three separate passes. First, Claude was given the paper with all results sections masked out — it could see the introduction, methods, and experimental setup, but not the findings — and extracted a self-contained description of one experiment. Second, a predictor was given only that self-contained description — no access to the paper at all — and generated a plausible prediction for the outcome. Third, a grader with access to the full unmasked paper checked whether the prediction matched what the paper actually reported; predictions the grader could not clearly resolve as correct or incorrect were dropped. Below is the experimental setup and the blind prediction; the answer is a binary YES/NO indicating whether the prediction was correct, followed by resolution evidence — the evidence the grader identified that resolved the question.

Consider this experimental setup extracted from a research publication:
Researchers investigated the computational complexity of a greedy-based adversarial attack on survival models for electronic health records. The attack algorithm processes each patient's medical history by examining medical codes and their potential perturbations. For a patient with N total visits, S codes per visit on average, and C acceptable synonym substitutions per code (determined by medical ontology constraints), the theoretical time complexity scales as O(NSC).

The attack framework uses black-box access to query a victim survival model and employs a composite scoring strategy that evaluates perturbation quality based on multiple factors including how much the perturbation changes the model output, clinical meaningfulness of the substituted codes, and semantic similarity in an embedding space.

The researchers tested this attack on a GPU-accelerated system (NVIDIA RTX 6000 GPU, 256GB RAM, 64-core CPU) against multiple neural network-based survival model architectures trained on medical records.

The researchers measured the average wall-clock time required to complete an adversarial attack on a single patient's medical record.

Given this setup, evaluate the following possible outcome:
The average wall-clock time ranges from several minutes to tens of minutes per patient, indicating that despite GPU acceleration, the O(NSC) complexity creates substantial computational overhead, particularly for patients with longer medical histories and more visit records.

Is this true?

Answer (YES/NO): NO